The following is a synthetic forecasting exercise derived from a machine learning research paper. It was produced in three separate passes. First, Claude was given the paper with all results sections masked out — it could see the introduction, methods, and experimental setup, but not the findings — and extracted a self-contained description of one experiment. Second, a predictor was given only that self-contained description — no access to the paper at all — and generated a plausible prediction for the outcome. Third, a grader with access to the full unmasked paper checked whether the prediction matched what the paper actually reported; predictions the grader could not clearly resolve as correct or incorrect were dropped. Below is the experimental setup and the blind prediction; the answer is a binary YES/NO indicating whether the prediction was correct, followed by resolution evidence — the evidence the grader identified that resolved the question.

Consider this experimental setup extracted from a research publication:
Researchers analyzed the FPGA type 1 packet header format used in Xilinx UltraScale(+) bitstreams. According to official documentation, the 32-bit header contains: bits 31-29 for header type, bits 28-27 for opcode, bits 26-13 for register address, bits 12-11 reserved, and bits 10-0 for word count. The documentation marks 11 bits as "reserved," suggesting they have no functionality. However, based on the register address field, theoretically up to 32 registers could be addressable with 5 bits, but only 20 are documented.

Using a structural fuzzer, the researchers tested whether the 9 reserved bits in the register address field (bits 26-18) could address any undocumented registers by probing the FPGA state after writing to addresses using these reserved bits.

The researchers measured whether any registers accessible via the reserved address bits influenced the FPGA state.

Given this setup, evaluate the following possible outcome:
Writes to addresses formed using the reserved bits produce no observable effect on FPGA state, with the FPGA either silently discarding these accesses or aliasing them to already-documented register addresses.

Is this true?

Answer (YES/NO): YES